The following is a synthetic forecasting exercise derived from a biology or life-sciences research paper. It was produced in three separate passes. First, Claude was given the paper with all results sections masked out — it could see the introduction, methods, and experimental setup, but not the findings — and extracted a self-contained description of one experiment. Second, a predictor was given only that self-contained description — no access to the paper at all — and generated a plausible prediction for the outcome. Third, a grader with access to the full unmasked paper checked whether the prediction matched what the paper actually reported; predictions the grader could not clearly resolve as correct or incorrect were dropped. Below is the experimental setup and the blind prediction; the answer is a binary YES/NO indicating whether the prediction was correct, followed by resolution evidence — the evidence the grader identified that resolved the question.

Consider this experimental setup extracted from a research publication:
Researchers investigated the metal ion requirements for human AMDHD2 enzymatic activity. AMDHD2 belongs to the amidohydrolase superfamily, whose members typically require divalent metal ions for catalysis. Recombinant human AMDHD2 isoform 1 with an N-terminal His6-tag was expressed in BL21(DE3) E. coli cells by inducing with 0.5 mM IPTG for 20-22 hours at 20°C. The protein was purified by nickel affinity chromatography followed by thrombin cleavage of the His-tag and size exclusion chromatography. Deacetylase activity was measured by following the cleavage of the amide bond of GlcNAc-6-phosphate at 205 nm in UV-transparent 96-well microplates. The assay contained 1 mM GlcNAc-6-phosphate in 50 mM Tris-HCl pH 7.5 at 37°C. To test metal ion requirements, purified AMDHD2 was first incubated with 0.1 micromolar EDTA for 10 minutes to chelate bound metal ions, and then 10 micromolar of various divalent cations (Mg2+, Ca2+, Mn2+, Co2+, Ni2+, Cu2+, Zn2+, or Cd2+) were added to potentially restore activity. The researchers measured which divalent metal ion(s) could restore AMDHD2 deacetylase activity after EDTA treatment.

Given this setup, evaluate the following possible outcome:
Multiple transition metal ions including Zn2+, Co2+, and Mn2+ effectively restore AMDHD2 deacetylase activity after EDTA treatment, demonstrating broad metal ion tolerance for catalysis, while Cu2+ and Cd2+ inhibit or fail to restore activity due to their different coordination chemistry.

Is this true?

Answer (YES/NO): NO